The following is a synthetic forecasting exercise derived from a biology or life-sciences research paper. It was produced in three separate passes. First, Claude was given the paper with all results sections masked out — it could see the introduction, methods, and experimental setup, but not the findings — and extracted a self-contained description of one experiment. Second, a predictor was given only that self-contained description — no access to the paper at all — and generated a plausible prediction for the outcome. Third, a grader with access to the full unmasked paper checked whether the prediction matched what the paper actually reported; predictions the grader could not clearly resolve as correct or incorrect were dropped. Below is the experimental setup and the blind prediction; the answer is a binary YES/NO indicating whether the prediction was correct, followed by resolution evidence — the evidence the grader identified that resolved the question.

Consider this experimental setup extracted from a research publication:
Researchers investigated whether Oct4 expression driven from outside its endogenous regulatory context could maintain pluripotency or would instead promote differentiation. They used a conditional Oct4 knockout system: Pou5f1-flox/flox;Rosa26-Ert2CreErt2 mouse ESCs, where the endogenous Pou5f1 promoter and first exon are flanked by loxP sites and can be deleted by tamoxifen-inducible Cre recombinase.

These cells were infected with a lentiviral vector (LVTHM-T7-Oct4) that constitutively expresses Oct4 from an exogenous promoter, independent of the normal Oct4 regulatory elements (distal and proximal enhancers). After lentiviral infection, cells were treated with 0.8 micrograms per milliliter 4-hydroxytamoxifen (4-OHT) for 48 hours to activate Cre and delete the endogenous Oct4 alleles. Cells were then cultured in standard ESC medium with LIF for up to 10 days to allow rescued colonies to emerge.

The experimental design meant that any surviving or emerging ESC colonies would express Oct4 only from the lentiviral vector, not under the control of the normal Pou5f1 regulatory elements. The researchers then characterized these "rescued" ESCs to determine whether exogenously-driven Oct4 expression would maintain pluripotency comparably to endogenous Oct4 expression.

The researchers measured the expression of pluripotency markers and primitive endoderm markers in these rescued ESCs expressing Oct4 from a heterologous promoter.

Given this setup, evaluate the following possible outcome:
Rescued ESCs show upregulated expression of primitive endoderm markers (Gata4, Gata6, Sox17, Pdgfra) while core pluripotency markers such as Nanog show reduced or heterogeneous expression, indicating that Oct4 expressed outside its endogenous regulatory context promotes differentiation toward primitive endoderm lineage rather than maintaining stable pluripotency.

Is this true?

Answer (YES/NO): NO